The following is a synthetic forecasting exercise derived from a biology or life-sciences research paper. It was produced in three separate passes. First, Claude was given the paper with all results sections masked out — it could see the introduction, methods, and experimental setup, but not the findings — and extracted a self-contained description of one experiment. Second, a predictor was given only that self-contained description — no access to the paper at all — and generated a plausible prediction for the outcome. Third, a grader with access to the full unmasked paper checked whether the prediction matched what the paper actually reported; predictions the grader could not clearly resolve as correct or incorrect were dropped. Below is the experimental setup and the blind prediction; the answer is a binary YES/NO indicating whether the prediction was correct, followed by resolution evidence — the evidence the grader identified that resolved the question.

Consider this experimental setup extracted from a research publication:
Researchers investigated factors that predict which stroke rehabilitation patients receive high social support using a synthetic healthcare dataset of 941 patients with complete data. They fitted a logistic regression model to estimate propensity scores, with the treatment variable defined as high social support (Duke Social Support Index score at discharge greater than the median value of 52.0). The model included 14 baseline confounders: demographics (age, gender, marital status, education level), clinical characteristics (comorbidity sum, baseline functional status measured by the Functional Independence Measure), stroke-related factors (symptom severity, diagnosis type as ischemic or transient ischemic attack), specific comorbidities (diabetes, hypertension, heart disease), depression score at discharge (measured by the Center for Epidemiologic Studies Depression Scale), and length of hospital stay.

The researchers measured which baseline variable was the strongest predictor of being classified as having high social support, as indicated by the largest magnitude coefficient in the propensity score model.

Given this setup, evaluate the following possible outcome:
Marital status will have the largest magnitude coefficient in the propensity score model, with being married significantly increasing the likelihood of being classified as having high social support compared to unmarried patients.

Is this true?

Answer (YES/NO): NO